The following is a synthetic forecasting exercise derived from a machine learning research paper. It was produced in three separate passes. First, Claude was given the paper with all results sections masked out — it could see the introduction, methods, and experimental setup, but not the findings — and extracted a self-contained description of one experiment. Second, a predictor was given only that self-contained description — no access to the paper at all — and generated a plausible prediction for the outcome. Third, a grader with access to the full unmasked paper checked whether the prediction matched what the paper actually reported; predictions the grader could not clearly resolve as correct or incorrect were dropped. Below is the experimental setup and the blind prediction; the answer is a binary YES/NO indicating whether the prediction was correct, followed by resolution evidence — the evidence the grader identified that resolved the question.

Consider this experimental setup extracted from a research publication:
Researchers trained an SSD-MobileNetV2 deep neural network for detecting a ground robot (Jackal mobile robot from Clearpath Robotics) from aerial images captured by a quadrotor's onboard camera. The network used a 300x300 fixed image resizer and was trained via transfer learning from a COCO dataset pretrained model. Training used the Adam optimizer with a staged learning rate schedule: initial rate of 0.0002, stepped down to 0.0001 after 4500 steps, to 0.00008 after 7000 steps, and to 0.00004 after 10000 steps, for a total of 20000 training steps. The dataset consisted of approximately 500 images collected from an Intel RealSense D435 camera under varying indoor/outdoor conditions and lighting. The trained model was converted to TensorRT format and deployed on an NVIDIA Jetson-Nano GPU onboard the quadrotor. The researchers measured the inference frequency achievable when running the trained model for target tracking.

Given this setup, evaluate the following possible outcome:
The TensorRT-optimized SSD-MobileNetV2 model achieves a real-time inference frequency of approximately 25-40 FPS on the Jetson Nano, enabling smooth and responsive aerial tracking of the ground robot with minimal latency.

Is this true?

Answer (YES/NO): NO